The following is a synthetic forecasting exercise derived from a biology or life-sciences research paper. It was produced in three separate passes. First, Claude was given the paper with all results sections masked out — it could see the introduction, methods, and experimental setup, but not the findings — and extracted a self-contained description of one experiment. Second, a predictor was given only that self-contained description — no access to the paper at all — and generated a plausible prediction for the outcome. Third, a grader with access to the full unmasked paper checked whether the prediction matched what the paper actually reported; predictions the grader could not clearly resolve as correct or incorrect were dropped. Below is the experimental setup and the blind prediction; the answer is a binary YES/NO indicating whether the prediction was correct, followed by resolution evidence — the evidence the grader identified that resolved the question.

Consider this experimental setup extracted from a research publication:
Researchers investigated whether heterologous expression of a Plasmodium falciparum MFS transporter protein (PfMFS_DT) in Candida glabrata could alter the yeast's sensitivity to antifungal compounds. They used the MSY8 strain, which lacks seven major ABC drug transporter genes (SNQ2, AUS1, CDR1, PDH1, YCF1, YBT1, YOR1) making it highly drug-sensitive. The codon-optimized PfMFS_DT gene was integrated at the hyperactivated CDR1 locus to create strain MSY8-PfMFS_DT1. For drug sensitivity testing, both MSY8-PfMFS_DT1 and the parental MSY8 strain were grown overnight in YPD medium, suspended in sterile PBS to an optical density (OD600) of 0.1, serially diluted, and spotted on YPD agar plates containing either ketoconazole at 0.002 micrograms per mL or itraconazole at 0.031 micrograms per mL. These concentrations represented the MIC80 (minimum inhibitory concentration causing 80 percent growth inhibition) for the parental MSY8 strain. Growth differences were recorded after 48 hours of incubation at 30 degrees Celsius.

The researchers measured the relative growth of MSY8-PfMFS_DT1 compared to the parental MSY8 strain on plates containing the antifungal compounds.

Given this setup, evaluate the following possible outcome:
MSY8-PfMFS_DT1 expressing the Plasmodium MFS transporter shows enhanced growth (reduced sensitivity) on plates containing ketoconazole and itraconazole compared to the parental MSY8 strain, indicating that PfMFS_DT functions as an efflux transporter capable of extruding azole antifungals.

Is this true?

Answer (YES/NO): YES